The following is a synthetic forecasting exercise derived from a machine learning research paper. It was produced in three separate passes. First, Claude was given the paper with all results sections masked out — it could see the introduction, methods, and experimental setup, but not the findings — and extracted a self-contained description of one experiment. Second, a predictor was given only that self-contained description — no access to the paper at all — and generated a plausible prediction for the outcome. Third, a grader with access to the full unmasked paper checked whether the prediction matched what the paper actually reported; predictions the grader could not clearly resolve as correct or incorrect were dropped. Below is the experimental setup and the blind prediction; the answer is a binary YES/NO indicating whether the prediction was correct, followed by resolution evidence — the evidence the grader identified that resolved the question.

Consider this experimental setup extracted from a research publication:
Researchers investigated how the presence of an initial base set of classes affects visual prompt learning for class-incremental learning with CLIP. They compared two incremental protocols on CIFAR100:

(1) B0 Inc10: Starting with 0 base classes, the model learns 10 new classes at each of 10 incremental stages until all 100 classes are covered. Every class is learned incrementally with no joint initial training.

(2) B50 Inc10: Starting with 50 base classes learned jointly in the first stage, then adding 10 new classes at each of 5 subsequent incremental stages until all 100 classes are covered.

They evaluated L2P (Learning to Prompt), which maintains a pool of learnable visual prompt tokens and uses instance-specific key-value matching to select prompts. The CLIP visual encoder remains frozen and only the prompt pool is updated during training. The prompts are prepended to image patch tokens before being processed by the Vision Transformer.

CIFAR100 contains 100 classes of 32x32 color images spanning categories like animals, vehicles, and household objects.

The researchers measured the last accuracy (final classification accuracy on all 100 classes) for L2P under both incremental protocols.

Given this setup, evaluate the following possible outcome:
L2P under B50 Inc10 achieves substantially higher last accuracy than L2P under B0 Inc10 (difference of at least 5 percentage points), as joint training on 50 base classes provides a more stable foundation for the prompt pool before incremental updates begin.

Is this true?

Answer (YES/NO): NO